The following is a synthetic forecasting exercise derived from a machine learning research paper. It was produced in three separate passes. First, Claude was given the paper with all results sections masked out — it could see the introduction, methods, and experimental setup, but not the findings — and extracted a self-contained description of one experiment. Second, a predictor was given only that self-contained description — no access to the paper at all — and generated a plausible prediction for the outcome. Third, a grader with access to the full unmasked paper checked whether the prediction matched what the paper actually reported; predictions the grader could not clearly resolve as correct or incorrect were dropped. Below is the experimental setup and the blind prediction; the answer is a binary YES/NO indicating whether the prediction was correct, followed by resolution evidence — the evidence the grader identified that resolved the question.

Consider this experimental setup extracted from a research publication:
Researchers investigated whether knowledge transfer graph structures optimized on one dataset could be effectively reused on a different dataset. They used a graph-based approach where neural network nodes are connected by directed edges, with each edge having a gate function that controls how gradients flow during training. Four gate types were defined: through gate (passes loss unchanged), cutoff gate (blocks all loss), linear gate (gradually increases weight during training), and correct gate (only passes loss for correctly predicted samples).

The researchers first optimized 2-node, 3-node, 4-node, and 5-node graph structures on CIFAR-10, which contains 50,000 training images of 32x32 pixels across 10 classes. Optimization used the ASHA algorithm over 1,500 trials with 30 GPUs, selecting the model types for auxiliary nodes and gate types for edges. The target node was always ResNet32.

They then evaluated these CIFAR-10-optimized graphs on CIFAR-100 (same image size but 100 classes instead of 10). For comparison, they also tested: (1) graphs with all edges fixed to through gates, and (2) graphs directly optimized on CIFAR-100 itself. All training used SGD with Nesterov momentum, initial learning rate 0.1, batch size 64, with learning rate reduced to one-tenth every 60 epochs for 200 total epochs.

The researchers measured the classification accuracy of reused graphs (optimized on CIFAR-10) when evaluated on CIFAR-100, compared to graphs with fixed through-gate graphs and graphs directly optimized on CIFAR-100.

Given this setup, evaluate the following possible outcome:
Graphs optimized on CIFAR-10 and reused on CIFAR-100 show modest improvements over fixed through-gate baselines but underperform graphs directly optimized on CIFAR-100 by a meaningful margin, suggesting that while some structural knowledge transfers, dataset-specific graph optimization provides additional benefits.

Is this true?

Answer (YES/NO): NO